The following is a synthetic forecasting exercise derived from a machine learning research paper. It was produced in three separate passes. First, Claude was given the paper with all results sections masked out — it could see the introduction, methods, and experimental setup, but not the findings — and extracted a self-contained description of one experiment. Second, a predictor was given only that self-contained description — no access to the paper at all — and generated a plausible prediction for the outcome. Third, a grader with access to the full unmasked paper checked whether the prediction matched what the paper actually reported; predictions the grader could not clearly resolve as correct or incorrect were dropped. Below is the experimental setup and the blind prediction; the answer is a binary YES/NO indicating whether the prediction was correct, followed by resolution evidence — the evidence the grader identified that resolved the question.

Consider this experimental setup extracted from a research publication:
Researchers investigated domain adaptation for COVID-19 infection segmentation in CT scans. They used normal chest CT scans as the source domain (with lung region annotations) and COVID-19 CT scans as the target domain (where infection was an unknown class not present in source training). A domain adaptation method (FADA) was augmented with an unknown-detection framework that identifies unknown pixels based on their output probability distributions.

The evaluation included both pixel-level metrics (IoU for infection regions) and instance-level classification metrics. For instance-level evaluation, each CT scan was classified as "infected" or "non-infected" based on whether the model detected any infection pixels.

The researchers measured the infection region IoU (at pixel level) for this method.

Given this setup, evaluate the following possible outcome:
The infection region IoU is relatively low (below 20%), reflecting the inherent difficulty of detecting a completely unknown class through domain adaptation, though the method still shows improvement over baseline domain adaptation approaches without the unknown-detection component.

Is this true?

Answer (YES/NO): YES